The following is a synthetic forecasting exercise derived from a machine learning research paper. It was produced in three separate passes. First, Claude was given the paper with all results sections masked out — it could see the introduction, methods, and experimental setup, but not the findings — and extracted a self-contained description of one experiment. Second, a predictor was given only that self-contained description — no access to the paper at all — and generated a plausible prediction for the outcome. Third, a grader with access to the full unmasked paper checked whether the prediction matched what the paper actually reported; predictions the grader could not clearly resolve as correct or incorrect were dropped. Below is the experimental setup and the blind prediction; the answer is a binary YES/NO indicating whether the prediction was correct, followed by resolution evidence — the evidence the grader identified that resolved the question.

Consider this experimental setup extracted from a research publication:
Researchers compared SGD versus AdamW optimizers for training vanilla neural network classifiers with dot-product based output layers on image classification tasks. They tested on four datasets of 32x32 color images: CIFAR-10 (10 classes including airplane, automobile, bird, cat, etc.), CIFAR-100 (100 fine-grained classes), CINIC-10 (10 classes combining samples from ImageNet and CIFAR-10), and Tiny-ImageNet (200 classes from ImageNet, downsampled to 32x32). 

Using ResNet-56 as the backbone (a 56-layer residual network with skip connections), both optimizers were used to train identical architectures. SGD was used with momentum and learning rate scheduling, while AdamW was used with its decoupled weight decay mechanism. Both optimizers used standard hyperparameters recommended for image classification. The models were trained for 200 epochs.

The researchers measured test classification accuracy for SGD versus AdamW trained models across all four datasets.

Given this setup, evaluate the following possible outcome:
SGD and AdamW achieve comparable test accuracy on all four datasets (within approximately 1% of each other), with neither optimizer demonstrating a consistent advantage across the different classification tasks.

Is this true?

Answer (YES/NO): NO